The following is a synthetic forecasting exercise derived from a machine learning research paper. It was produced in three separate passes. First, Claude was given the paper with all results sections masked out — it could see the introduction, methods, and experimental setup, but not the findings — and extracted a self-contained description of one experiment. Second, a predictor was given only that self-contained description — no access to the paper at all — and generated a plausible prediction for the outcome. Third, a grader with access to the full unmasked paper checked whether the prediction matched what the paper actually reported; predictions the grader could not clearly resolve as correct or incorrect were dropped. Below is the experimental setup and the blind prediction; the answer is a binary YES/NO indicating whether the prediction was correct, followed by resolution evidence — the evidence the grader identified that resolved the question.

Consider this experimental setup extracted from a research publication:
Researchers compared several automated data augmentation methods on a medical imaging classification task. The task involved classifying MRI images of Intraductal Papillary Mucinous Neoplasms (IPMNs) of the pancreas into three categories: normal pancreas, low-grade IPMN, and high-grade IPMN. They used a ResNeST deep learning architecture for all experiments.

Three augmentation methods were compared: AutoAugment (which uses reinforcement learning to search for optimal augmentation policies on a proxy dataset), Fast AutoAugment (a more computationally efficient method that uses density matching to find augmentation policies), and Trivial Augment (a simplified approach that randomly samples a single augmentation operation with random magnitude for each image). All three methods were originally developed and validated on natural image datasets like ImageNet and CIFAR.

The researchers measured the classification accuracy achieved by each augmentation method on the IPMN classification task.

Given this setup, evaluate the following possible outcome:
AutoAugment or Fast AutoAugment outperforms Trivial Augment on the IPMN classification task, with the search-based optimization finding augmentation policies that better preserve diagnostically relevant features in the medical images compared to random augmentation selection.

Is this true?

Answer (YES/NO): NO